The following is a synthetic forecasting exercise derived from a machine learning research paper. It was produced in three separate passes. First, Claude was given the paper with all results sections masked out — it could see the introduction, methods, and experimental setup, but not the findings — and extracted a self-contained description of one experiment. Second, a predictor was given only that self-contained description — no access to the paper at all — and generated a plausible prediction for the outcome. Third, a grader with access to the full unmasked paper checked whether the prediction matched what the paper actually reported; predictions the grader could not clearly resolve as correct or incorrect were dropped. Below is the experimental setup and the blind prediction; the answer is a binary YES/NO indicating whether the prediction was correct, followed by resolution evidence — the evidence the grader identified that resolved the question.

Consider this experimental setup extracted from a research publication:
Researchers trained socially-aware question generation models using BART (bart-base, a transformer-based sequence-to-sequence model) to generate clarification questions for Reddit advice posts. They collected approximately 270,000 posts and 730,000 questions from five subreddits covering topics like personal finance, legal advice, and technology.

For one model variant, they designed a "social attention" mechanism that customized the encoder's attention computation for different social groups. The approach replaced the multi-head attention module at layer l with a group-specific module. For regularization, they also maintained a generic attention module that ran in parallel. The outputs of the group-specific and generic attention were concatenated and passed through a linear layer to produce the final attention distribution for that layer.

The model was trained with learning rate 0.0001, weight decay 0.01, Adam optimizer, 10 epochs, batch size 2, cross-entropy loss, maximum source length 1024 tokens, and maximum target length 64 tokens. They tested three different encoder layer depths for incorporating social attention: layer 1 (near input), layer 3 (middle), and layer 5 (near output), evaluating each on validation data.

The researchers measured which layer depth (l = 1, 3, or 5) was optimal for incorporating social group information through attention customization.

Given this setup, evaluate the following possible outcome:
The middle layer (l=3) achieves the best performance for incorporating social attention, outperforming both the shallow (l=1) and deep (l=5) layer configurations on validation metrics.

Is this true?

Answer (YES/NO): NO